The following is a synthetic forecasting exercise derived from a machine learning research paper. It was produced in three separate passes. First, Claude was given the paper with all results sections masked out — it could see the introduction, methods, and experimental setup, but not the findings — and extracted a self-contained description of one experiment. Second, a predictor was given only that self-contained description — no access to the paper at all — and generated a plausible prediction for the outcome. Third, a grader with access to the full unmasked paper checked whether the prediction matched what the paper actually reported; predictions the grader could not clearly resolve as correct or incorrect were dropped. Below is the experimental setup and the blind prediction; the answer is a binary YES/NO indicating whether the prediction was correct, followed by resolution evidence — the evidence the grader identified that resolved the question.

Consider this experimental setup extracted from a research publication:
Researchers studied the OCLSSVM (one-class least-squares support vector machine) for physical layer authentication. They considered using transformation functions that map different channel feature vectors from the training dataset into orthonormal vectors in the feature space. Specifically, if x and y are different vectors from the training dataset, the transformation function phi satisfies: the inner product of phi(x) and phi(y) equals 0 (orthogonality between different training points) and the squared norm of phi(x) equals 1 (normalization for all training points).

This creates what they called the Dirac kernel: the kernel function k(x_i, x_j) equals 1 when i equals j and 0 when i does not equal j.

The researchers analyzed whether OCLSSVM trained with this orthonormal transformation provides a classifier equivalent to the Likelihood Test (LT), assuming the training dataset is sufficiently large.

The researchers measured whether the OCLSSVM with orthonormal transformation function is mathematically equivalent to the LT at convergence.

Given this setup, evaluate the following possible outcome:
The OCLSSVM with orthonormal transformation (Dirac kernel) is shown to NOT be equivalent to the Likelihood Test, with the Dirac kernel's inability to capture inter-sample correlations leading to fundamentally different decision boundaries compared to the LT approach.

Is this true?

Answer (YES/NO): NO